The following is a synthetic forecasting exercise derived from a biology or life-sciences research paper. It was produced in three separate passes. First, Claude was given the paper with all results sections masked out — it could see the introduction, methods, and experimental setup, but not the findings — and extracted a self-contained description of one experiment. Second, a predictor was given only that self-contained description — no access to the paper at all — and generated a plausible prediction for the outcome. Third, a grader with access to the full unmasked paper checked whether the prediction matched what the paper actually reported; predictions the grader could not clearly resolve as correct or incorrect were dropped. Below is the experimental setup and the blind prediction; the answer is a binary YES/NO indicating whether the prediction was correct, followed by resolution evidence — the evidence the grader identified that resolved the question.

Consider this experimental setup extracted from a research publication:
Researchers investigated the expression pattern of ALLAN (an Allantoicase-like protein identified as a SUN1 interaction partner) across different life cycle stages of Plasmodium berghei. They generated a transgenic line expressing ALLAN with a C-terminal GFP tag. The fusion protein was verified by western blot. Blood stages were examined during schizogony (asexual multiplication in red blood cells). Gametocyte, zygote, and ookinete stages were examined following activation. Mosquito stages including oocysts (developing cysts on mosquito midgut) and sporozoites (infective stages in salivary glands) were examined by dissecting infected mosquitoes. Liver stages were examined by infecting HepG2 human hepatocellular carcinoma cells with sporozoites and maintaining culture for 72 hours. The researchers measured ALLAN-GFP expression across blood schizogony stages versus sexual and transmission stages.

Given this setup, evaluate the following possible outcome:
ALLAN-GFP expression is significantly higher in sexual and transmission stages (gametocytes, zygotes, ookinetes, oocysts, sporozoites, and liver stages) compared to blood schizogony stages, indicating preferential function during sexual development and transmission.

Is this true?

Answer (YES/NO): NO